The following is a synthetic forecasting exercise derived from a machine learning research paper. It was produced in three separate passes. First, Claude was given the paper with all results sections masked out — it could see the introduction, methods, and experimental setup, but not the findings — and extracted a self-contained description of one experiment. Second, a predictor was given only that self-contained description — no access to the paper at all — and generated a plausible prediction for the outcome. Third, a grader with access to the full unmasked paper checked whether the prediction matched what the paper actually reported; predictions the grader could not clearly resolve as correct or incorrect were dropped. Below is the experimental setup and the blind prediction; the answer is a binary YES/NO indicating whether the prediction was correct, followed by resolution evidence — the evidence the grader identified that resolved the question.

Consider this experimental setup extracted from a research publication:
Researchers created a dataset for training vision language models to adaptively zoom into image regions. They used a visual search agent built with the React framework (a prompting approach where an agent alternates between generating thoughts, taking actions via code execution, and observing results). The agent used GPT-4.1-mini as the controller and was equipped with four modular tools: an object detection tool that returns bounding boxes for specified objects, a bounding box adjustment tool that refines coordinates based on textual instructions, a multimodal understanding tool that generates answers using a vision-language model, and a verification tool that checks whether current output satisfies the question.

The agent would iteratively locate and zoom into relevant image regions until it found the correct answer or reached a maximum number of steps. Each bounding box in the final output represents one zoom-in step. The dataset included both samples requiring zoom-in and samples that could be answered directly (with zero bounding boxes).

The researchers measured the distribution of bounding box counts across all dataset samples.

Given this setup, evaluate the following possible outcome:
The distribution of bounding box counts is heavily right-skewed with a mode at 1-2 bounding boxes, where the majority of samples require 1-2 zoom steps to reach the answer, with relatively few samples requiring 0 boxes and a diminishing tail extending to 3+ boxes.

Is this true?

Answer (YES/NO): NO